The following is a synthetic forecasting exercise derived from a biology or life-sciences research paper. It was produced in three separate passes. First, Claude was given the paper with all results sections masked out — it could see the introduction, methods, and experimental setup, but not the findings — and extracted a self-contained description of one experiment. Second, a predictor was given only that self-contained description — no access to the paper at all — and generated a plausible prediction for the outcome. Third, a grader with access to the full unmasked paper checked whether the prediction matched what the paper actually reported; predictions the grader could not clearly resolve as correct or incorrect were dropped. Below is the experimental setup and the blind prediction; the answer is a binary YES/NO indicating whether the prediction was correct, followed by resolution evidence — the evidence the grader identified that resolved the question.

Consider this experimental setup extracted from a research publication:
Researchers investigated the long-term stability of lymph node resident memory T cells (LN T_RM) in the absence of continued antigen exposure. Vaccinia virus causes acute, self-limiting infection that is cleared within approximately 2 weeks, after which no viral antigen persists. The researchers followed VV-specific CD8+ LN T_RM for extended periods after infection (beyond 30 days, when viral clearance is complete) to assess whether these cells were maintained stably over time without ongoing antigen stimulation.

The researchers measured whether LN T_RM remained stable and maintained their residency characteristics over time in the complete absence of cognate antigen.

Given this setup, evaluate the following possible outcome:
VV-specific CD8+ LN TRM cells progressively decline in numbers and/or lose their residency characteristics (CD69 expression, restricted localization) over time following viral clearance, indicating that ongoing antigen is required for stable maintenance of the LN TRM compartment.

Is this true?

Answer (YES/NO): NO